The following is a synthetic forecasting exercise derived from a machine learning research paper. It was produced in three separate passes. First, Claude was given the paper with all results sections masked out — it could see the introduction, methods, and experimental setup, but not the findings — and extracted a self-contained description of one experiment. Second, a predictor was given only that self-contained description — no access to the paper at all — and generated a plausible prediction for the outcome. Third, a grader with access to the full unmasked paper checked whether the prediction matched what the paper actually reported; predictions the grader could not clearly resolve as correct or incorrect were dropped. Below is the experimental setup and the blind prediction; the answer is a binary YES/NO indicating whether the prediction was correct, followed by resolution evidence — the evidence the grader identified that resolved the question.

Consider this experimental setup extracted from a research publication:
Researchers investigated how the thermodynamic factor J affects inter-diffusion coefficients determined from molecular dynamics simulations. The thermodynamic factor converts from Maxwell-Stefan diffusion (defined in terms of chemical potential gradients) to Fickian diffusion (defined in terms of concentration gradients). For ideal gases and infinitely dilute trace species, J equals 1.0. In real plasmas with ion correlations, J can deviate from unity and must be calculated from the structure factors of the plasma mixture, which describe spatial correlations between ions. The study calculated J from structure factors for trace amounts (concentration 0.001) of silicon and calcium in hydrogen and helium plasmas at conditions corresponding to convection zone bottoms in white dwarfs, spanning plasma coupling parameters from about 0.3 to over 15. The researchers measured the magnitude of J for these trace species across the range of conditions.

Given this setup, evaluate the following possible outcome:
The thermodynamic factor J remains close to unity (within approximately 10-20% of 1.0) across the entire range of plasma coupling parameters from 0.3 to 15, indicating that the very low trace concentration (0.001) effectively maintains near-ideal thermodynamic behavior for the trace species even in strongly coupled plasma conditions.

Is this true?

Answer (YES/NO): YES